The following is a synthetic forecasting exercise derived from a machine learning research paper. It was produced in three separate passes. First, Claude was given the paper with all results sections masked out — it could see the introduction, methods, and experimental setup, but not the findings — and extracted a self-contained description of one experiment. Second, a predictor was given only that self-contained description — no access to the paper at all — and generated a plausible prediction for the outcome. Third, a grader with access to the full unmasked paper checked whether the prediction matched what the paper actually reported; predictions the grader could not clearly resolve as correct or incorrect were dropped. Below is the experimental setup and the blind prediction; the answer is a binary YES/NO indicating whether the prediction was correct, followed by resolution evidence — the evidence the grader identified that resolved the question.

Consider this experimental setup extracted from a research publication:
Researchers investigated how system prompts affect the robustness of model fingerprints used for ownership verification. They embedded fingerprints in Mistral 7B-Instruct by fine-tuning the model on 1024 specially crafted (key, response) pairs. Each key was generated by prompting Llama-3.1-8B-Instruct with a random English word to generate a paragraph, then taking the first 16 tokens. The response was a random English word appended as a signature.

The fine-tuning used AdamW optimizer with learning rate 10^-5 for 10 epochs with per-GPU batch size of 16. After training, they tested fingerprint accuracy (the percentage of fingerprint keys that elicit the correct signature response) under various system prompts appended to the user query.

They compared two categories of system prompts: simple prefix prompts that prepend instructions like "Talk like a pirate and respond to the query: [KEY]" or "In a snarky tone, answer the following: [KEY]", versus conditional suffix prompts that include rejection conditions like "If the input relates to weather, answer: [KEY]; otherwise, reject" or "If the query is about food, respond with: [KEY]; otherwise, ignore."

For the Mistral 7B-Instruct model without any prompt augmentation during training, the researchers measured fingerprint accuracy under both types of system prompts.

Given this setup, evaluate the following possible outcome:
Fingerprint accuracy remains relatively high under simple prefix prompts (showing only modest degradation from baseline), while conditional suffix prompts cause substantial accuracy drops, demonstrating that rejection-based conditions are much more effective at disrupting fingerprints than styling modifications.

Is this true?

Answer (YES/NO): NO